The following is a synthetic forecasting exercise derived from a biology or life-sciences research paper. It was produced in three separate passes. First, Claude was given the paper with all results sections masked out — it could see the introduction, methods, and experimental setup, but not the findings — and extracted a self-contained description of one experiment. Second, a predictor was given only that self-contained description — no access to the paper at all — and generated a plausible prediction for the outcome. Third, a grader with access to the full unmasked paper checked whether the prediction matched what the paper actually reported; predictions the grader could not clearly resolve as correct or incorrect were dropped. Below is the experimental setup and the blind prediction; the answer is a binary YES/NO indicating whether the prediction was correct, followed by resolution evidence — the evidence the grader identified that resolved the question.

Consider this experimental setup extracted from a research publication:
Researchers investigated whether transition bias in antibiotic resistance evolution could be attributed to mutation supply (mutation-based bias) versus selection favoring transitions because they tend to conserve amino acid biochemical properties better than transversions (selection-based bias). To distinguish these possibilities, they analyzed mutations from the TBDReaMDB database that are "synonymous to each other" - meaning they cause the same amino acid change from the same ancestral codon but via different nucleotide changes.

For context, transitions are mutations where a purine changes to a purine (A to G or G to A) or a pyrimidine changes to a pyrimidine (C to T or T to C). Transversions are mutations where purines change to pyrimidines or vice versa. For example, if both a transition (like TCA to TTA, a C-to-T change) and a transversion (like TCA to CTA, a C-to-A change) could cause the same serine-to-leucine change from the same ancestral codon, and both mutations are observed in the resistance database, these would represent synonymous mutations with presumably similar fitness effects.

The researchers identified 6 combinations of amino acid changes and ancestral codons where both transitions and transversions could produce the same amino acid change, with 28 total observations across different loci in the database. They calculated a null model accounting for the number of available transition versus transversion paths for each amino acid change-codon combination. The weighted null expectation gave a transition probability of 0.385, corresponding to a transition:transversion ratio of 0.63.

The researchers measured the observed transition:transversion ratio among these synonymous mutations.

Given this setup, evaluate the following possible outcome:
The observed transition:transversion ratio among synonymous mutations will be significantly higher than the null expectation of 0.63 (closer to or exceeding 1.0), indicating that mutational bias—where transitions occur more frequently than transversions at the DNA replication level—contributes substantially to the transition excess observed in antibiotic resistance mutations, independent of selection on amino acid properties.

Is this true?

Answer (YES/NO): YES